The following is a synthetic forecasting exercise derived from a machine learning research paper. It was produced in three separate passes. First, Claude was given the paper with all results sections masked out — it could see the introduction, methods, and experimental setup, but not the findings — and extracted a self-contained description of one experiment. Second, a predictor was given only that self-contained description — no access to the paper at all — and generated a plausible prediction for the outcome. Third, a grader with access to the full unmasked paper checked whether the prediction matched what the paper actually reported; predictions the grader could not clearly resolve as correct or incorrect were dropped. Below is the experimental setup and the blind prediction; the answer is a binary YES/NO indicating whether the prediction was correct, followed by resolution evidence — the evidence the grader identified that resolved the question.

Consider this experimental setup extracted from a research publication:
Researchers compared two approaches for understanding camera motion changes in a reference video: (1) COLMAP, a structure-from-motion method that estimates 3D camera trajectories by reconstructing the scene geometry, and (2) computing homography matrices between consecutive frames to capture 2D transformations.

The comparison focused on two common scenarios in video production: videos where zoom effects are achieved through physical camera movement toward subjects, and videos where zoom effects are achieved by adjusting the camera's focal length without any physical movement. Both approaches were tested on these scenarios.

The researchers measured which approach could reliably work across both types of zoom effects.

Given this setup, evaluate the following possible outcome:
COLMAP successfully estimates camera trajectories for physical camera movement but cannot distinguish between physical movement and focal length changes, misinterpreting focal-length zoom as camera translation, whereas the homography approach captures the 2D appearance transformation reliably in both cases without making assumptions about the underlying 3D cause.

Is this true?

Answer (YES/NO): NO